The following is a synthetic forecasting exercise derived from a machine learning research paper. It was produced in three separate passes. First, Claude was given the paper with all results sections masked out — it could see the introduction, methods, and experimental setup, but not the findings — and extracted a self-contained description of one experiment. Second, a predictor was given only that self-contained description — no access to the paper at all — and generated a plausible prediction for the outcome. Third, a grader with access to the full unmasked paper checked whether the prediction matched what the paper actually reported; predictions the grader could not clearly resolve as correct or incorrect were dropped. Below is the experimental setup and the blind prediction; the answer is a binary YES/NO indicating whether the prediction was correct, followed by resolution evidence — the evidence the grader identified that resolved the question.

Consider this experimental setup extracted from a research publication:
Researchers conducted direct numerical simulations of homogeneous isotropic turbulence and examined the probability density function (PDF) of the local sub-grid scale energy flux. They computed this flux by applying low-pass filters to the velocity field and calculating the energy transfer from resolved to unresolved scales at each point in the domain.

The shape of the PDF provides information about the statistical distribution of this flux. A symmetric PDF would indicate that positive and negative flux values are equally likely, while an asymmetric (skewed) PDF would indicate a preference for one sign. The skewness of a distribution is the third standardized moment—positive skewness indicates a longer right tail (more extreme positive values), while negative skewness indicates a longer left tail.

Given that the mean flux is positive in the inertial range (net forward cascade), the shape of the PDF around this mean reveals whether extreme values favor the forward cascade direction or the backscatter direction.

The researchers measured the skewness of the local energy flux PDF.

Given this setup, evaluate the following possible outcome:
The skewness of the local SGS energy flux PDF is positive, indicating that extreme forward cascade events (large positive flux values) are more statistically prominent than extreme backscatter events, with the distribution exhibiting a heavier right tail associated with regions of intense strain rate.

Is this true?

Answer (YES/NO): YES